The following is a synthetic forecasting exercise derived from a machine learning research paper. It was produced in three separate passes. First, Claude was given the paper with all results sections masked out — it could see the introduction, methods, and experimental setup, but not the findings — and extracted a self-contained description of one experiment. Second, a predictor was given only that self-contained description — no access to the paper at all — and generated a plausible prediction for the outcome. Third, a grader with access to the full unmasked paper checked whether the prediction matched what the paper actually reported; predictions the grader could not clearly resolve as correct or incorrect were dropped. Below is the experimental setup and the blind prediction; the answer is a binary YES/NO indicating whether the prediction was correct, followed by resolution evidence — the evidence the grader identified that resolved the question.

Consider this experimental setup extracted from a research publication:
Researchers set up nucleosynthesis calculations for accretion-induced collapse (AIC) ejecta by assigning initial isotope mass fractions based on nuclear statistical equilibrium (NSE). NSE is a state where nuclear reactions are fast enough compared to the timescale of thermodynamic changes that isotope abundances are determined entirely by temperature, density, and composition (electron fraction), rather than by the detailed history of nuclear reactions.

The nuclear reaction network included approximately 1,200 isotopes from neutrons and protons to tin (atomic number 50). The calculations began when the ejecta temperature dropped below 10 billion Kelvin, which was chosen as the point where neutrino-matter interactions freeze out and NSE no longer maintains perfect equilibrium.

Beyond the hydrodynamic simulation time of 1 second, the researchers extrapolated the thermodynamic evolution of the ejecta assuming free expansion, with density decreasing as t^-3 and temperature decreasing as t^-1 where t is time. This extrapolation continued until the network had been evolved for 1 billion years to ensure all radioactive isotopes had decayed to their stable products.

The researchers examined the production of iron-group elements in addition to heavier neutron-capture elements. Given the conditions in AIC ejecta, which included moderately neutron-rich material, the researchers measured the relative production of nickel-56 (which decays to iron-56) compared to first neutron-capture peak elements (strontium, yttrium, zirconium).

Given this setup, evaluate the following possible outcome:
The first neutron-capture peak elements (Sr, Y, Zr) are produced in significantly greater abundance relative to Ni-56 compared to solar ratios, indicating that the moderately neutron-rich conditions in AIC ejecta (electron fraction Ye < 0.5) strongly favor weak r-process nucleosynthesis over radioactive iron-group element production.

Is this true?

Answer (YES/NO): YES